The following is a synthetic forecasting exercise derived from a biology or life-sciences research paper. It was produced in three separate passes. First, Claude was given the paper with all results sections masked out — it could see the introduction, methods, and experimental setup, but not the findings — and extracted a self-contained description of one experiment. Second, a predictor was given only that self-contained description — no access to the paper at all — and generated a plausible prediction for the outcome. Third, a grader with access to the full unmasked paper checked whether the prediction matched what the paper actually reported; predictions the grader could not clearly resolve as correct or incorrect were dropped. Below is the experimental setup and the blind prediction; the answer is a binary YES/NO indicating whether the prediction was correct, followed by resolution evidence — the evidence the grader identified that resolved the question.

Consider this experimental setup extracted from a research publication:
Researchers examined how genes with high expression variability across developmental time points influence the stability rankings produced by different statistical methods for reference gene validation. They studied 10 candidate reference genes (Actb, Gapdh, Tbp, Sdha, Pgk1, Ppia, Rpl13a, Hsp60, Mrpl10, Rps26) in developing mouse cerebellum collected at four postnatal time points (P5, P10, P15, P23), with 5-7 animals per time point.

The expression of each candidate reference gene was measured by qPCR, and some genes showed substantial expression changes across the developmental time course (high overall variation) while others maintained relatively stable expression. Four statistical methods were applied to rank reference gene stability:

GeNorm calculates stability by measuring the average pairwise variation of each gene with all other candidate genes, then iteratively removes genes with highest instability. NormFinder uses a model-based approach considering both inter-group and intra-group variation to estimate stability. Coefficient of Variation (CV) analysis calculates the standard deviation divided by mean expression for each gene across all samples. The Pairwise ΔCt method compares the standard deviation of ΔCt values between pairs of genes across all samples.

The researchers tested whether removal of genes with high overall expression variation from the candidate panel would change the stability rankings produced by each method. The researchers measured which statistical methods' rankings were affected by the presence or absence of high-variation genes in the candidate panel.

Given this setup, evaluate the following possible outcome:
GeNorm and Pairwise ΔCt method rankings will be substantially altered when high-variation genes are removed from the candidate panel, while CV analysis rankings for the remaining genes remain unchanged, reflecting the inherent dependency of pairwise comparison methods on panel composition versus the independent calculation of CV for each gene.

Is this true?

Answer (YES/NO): YES